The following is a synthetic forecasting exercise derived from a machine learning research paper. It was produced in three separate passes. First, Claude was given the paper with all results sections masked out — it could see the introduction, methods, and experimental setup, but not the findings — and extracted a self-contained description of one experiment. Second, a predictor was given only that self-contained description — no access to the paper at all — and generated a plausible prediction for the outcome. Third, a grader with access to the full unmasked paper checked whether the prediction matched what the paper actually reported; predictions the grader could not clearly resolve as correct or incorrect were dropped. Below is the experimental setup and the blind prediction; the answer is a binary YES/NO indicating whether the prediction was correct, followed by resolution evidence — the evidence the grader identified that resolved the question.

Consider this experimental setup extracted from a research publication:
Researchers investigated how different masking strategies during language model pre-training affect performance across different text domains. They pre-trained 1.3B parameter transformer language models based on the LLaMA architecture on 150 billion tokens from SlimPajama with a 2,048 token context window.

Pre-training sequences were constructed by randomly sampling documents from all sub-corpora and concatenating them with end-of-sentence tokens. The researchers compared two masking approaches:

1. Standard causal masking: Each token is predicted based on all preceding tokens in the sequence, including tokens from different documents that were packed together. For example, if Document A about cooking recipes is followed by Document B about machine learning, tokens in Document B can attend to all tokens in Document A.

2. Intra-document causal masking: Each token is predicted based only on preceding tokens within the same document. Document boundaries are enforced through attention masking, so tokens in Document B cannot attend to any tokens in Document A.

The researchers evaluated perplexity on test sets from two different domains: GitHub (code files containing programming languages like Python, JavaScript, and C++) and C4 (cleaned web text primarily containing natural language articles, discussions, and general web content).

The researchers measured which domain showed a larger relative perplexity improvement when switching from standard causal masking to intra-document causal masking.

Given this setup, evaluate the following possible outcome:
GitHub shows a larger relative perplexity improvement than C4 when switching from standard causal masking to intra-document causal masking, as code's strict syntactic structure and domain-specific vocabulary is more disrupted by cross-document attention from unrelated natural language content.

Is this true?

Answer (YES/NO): YES